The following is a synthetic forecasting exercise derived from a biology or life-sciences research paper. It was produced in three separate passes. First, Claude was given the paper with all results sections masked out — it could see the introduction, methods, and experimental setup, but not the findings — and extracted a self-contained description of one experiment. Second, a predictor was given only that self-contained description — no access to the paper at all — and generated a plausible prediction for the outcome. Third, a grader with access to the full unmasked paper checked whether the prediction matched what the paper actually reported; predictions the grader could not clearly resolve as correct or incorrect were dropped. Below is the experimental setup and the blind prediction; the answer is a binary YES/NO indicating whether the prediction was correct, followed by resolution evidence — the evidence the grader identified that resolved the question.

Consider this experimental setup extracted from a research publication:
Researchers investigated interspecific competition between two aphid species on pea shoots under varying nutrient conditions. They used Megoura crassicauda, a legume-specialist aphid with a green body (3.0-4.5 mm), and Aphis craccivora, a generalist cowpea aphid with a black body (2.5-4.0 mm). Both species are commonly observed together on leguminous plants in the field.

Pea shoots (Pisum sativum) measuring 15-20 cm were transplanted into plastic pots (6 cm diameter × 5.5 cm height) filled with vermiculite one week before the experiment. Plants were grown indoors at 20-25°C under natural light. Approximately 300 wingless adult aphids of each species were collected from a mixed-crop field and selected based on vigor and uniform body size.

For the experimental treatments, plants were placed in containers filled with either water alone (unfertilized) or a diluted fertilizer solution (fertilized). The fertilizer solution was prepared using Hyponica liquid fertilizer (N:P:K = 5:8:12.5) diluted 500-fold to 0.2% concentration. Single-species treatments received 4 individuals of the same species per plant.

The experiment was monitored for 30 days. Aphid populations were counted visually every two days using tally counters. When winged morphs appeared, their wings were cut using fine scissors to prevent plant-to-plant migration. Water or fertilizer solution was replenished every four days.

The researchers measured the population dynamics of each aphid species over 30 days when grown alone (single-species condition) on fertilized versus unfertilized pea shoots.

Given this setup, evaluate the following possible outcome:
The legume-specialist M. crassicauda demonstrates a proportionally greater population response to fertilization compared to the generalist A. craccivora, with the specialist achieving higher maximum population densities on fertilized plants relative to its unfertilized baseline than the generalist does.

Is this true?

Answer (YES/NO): NO